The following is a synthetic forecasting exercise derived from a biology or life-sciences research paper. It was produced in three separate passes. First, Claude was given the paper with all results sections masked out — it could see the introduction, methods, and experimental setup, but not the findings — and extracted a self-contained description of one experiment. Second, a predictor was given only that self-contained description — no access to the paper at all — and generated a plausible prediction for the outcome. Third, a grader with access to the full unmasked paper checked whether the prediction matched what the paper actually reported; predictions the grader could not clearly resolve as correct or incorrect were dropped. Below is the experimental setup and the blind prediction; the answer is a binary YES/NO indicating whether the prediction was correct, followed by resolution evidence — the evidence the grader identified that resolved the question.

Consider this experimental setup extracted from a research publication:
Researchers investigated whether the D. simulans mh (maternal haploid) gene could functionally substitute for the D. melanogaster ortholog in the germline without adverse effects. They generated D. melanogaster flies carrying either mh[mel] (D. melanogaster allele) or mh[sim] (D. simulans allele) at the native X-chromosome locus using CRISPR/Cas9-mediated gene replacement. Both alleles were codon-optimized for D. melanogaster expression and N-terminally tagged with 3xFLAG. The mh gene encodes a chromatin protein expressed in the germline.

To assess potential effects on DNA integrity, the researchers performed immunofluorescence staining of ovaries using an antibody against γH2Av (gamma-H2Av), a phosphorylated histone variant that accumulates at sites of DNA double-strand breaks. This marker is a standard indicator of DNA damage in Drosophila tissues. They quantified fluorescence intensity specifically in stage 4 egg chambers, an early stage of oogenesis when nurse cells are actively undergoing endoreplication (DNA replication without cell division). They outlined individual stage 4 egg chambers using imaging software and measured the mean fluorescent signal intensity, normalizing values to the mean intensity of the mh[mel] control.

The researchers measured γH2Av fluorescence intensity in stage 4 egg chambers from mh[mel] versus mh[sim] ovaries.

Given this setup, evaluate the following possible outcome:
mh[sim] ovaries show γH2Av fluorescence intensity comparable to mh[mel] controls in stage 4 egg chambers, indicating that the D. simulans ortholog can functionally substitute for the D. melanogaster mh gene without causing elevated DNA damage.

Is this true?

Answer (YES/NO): NO